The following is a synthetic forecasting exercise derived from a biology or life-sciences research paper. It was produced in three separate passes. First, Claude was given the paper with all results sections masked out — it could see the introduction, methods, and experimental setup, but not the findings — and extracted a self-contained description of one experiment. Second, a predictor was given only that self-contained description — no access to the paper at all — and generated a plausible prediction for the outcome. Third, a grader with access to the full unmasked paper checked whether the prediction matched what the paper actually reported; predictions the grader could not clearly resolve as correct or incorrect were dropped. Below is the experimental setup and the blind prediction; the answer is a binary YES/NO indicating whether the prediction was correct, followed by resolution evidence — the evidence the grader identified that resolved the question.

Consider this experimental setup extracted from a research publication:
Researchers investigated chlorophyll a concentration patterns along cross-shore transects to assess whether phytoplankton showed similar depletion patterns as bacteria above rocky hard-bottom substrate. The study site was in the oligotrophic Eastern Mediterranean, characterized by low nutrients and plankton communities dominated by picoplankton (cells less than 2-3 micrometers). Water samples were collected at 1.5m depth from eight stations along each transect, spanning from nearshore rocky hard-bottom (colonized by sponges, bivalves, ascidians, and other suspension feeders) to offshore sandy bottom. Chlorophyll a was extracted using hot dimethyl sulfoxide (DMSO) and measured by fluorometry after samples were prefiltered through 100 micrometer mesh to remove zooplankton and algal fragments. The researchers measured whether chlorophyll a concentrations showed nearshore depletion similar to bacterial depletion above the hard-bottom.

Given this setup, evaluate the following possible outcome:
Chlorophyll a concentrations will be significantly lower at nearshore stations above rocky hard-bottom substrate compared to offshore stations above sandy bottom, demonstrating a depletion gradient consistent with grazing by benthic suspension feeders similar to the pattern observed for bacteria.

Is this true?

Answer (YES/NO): YES